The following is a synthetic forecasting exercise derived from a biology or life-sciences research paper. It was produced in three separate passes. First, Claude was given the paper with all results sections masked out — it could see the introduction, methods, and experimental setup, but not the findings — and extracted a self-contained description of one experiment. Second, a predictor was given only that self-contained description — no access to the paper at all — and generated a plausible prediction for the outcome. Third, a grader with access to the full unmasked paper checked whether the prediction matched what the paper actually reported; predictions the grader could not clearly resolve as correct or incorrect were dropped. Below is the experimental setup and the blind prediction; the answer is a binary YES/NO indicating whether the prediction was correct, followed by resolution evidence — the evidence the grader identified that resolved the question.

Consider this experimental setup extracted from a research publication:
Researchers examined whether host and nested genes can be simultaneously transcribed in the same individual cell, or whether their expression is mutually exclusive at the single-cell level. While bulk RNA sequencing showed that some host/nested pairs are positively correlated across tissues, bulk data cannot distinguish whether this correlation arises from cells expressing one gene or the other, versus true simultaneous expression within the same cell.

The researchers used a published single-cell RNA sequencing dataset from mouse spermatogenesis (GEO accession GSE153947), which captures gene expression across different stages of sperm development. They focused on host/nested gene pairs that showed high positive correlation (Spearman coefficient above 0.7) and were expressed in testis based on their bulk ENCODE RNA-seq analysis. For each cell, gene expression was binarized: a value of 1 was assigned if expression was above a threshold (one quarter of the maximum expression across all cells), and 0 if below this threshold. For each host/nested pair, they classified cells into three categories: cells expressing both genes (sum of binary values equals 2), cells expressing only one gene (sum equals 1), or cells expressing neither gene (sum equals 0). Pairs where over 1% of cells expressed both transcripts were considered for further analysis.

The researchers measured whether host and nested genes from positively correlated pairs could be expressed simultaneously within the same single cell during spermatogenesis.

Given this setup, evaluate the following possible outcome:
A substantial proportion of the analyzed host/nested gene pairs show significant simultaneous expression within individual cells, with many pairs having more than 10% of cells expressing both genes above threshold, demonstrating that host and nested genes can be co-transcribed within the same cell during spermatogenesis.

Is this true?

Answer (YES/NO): NO